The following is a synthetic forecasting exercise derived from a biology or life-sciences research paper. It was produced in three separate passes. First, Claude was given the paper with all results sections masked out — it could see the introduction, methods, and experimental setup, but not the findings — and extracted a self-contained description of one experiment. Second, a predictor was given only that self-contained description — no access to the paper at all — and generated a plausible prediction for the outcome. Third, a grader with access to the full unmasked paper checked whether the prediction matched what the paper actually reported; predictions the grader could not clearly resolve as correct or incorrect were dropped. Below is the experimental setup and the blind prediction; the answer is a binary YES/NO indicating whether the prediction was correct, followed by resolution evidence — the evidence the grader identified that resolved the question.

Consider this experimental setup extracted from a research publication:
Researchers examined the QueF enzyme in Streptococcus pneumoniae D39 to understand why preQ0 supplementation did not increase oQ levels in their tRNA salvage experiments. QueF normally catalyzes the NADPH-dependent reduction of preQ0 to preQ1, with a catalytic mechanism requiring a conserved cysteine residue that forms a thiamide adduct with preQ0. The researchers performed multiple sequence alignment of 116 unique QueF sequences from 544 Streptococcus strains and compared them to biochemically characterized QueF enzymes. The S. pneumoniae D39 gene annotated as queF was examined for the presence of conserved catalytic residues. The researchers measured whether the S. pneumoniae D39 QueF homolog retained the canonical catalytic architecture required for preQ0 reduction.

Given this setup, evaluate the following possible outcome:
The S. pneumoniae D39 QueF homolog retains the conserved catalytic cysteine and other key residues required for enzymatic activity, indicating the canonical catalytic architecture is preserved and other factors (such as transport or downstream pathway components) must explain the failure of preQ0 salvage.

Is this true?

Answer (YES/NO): NO